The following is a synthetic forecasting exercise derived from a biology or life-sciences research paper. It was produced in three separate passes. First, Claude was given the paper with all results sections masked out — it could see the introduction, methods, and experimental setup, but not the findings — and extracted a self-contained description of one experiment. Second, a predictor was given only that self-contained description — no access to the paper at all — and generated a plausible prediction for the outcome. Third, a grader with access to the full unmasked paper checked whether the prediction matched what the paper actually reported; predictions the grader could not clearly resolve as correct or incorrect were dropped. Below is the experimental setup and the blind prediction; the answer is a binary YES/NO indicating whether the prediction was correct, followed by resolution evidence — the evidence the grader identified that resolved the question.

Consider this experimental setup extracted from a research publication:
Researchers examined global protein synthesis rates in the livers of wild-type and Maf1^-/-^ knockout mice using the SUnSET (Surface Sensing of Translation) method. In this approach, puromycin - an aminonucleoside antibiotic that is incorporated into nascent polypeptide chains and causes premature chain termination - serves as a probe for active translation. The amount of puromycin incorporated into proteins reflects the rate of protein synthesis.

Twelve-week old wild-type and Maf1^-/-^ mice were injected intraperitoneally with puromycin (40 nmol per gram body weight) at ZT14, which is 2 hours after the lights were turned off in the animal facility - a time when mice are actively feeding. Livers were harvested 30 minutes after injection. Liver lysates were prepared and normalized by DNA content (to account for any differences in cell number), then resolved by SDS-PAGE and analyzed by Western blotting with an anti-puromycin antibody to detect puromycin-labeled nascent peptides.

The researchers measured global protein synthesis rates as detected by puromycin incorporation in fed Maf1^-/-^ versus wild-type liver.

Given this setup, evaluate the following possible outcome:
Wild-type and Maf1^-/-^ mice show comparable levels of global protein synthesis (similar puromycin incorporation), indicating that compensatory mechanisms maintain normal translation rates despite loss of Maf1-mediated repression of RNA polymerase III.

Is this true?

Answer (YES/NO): NO